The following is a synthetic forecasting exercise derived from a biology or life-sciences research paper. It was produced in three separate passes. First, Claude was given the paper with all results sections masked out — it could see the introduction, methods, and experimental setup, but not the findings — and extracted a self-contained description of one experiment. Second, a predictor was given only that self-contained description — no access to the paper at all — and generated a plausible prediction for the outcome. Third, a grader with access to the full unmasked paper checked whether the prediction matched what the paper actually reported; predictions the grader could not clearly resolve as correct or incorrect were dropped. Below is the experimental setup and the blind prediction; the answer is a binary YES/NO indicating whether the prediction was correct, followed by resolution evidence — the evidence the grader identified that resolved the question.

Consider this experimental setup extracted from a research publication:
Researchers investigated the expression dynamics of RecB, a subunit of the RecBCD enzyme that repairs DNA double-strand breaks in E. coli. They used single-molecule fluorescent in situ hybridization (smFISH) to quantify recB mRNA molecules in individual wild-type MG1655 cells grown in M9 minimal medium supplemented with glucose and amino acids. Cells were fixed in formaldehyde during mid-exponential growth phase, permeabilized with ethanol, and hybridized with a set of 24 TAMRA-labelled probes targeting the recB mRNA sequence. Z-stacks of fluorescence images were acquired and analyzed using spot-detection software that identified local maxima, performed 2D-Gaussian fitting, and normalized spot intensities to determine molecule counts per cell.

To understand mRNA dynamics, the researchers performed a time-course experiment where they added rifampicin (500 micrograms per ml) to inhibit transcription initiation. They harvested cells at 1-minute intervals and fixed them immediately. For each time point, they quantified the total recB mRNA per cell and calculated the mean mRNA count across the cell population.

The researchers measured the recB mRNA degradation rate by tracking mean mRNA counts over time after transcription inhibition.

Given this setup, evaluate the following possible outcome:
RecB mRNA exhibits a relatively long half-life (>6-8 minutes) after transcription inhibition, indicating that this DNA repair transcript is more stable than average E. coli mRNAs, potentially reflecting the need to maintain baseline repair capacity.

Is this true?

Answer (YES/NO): NO